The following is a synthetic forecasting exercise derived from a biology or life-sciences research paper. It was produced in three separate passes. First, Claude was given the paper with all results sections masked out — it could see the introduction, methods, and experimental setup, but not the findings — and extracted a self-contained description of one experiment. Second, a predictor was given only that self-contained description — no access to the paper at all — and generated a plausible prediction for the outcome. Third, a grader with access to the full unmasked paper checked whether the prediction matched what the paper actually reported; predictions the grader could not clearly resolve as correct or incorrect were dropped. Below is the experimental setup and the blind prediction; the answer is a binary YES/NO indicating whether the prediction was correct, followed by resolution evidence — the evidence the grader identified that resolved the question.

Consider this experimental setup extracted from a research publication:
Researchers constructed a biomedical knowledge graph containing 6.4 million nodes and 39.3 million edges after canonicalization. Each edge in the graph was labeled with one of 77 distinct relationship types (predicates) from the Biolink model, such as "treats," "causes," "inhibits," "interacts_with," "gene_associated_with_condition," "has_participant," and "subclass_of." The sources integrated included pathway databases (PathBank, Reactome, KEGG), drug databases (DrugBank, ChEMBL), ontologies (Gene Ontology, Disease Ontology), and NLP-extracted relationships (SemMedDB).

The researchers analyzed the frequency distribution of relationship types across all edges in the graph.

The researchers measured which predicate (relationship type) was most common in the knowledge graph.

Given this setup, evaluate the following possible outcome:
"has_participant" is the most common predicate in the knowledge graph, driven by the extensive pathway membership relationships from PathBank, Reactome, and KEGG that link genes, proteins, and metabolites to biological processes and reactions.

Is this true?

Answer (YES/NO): YES